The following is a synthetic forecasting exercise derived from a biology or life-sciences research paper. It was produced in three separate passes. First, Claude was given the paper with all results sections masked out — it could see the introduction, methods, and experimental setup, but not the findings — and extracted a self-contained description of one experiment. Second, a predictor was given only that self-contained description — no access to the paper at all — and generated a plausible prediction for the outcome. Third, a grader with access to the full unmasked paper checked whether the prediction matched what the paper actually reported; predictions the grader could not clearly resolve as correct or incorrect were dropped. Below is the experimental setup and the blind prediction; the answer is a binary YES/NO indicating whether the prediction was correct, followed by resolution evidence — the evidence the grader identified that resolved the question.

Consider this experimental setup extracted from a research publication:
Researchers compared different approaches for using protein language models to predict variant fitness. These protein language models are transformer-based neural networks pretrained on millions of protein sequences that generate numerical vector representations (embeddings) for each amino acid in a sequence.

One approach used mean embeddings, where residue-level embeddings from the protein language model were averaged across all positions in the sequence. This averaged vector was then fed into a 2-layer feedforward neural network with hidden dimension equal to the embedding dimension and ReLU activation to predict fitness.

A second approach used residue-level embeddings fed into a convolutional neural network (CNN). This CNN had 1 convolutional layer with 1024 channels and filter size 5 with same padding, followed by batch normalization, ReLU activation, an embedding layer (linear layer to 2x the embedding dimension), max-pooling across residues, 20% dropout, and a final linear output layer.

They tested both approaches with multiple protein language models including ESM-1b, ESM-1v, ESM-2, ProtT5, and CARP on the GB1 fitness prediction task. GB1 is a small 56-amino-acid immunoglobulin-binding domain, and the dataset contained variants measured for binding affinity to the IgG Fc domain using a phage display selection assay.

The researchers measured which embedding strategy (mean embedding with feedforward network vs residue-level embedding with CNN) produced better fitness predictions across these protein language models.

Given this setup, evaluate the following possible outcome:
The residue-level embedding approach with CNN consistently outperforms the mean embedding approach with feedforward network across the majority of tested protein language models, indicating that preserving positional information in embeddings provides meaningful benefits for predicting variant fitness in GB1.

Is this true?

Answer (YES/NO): NO